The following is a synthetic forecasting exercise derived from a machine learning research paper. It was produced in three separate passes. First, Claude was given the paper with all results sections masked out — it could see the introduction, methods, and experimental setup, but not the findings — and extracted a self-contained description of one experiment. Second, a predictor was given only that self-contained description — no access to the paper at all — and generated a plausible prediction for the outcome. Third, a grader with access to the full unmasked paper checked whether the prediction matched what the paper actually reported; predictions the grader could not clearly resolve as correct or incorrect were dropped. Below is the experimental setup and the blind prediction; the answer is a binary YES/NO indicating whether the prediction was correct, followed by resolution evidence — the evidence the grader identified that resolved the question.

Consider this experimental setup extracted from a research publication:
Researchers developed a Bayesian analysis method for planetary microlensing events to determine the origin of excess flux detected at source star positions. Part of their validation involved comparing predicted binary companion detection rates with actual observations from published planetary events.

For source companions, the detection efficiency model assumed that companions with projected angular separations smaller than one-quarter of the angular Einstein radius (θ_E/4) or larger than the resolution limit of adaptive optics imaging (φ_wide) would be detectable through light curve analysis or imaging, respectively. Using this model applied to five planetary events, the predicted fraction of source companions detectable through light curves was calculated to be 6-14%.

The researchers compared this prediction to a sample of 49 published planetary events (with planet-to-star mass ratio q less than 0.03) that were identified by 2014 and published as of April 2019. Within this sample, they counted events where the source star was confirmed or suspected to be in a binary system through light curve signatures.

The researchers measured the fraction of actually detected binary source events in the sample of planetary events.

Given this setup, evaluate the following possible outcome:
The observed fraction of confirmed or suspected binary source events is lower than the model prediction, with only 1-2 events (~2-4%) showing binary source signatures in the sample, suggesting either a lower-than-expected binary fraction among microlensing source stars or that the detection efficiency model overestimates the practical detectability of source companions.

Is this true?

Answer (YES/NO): NO